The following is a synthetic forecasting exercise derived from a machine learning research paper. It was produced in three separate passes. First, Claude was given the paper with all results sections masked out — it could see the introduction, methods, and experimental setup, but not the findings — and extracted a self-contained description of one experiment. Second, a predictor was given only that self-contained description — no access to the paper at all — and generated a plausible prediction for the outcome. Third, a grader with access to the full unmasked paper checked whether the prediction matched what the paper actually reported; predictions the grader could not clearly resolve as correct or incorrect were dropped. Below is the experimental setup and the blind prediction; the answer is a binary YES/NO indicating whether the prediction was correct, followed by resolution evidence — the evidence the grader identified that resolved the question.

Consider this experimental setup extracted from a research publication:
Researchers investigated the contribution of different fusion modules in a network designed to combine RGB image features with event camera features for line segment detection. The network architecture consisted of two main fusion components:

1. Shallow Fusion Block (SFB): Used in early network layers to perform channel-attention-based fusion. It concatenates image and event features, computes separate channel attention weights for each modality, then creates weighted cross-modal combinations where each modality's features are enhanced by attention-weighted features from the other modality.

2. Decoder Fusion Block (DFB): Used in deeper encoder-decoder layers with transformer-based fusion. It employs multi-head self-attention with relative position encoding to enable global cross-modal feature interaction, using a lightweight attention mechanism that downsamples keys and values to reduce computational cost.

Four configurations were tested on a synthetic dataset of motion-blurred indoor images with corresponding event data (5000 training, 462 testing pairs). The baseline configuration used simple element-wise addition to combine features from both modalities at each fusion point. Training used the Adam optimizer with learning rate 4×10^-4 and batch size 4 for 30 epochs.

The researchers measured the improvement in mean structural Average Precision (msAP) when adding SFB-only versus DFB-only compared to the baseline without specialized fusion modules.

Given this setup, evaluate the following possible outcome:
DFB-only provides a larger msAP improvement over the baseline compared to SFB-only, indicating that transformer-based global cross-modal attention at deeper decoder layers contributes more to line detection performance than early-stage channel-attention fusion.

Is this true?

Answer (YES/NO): YES